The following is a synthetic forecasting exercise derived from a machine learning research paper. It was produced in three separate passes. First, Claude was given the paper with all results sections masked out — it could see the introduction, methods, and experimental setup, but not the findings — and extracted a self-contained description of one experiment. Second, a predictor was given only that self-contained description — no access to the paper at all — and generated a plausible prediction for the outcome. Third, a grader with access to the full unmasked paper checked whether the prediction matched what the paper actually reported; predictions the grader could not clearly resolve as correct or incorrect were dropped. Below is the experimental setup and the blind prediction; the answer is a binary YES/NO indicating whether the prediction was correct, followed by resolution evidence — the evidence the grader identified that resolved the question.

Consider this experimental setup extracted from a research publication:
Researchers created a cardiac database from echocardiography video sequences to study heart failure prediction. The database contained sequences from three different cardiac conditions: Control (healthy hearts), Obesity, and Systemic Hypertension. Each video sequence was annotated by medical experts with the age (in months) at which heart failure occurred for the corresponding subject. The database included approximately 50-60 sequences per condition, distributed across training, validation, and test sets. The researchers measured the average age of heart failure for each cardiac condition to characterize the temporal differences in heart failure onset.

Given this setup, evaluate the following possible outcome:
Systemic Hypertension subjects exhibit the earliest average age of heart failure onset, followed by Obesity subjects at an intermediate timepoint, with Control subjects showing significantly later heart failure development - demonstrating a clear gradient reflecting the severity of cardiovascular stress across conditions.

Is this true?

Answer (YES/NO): YES